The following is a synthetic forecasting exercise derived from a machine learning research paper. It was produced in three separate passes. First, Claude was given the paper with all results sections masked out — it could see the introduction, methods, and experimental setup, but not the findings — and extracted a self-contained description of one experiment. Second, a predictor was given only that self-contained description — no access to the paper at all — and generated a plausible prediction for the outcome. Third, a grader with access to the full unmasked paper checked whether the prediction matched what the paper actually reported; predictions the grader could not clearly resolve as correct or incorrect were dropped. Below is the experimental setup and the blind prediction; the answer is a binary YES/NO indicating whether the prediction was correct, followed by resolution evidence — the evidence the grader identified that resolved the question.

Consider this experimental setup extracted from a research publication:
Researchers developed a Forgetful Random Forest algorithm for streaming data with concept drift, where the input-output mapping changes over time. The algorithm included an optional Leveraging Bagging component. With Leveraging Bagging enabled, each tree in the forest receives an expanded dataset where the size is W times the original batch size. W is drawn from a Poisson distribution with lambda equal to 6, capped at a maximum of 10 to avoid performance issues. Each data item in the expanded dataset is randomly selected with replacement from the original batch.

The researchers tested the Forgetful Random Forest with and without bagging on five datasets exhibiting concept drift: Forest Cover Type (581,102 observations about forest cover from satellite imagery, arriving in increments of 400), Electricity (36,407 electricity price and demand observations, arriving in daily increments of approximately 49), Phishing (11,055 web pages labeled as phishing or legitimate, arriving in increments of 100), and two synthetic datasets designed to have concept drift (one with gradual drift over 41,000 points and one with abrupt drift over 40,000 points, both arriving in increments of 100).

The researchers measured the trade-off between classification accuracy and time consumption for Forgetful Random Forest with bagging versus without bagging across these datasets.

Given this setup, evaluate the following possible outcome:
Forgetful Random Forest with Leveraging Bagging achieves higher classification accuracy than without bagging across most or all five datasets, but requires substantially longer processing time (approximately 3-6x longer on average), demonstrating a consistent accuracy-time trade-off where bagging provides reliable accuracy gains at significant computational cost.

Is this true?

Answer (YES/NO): NO